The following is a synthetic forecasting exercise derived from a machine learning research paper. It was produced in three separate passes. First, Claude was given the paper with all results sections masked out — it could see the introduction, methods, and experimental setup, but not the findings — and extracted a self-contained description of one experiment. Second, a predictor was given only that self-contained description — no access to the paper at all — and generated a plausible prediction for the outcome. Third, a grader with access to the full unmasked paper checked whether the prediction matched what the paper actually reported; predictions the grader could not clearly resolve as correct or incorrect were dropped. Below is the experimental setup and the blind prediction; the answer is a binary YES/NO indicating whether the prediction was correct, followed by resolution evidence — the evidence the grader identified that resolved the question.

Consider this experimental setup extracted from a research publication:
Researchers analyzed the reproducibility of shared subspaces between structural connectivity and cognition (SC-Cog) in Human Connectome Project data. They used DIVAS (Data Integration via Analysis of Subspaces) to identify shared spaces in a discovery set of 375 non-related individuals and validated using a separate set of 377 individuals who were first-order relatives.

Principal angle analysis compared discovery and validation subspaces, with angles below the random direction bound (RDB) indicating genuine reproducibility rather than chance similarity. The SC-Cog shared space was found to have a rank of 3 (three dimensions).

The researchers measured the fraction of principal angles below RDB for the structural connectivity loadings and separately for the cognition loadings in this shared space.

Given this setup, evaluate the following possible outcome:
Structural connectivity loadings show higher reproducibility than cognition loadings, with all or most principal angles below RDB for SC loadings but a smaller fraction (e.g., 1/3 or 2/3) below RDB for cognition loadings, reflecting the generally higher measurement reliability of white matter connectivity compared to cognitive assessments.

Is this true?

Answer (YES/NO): YES